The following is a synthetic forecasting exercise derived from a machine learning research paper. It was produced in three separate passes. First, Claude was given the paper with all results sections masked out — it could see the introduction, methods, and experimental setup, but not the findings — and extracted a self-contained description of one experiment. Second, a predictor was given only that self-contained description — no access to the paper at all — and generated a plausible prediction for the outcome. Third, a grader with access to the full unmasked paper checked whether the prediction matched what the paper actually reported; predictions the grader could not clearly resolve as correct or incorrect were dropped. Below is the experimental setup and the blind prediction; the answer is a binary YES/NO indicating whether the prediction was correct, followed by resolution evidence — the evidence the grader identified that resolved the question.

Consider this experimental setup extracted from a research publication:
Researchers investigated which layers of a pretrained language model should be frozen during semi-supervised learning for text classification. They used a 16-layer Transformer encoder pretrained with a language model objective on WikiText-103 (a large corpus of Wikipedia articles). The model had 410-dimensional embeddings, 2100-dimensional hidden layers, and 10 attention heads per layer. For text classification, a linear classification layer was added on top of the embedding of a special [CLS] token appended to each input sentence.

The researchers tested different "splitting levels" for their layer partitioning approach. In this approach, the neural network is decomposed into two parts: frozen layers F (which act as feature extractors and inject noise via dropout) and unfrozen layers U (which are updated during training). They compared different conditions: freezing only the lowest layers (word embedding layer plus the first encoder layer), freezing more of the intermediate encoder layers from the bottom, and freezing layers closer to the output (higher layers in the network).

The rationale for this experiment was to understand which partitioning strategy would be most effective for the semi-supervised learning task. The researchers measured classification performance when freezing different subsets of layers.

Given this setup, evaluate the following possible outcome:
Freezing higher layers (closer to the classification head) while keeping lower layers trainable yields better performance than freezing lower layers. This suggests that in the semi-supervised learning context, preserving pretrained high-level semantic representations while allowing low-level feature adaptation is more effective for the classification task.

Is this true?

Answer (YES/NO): NO